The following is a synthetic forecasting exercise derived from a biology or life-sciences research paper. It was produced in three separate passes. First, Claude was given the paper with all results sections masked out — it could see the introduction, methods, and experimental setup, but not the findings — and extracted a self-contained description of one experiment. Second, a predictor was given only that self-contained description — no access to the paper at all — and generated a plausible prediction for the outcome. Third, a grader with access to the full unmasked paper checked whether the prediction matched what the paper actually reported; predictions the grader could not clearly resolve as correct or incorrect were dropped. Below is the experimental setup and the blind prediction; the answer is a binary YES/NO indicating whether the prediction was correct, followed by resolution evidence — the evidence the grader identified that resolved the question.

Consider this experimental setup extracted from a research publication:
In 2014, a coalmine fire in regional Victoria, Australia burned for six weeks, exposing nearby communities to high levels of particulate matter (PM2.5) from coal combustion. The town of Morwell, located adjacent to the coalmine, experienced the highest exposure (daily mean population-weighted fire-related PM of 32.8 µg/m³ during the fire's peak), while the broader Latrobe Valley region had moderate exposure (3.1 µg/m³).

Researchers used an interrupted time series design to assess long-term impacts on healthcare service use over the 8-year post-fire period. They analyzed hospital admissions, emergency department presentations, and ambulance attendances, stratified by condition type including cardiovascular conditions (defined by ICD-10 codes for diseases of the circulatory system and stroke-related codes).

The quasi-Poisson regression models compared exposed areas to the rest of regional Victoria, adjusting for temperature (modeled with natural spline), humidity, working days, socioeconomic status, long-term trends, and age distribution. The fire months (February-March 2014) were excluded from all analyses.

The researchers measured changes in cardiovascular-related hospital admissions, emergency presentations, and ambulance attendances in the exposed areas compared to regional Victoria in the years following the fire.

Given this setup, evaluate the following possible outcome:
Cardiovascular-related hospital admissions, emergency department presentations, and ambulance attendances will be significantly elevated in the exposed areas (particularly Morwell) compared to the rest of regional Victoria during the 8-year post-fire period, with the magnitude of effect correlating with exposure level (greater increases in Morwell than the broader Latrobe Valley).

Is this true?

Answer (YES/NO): NO